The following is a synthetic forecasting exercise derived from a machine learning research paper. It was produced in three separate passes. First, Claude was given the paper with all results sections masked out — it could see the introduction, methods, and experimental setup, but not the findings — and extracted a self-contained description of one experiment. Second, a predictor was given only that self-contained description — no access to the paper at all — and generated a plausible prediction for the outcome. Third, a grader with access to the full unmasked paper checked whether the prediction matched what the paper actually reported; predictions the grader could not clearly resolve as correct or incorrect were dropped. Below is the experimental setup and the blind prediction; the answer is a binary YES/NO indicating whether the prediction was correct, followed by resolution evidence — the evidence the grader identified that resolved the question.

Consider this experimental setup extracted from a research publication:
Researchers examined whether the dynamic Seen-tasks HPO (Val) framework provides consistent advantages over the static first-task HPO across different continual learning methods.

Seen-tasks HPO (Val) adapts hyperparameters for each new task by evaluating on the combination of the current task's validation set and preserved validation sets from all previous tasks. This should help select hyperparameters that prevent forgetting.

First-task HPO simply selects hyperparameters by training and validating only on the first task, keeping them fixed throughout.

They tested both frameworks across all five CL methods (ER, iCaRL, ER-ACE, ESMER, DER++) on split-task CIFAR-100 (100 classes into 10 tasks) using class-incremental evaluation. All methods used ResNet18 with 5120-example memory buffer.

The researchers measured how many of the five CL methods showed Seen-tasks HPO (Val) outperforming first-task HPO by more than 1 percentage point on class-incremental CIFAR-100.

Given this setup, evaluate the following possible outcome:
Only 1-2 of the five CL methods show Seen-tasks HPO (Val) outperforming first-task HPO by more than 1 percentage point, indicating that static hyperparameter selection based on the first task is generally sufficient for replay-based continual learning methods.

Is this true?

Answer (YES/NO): YES